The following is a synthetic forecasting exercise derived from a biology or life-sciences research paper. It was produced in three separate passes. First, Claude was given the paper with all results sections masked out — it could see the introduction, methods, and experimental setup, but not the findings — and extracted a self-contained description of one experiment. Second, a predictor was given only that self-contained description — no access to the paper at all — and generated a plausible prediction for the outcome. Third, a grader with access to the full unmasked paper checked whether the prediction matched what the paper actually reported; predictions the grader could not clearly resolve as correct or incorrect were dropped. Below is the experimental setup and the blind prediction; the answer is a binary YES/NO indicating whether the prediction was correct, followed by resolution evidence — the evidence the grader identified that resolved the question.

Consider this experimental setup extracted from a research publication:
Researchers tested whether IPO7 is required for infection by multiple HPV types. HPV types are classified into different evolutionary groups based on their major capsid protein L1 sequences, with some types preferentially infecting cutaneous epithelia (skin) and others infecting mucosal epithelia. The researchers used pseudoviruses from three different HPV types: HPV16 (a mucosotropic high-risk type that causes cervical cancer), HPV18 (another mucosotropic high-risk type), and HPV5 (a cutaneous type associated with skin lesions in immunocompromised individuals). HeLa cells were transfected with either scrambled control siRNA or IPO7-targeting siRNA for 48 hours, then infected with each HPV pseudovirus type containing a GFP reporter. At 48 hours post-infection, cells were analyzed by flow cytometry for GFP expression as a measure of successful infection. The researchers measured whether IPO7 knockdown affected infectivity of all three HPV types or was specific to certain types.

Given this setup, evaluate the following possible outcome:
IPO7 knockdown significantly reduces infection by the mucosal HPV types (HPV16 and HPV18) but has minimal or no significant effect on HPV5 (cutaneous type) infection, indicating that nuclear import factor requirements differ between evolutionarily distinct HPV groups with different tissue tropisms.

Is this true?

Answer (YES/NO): NO